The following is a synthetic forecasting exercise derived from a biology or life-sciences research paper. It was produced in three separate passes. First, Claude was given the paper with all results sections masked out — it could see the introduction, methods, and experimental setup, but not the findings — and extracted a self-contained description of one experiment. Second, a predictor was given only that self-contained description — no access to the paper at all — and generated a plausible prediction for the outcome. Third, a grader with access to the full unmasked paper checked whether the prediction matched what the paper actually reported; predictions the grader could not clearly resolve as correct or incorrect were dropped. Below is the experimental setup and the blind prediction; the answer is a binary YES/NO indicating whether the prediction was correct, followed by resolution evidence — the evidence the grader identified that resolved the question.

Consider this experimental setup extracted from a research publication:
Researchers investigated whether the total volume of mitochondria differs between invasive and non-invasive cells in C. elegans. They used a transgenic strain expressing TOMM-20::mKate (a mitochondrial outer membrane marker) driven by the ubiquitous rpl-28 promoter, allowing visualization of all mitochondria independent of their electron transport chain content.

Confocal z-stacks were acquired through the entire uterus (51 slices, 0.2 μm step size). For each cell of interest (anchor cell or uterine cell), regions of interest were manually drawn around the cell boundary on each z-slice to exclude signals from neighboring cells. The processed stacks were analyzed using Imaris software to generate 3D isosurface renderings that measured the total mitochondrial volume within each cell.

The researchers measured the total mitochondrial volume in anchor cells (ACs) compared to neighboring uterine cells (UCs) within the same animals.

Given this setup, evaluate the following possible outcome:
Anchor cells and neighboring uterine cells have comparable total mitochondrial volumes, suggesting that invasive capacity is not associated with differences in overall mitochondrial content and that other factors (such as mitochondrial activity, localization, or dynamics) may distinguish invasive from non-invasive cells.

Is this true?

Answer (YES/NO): YES